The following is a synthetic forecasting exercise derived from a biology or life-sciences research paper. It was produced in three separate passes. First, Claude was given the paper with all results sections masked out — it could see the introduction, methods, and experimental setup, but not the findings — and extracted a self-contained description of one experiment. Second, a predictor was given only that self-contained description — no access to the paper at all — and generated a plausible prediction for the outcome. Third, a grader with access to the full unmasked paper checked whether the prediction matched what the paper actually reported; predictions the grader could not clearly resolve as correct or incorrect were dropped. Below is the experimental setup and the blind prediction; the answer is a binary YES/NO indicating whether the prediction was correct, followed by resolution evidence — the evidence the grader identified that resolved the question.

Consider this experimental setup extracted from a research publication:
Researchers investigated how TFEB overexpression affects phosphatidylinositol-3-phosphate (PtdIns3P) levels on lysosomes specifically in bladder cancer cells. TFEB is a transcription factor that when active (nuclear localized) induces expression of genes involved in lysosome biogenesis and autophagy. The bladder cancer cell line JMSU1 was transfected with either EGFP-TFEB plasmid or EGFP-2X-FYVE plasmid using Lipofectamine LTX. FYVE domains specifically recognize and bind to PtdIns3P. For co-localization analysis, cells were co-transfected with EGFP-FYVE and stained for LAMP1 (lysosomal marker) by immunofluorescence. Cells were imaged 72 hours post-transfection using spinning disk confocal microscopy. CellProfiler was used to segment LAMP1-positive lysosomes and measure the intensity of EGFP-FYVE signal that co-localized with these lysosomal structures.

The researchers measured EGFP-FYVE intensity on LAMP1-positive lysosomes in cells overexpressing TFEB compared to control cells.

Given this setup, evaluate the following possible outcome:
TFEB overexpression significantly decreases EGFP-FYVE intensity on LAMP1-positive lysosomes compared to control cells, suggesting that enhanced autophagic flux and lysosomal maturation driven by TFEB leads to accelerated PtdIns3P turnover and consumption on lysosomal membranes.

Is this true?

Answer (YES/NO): NO